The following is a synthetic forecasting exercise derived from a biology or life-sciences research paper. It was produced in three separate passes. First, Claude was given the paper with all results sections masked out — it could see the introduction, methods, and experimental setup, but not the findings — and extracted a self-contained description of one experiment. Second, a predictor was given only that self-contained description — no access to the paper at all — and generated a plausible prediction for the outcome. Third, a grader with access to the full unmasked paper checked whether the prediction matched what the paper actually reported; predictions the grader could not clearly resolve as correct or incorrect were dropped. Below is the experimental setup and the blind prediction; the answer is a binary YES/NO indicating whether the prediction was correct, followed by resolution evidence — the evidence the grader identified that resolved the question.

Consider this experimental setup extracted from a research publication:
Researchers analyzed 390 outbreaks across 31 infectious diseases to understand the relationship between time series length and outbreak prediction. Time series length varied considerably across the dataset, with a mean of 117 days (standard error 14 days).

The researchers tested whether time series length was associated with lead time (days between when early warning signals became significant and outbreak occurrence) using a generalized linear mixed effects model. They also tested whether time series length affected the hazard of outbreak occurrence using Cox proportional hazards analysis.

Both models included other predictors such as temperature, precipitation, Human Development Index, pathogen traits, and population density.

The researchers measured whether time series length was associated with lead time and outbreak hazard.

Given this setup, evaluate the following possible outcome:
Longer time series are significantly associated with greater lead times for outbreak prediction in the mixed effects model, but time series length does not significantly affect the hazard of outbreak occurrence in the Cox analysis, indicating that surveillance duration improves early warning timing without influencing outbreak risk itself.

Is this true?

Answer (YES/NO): NO